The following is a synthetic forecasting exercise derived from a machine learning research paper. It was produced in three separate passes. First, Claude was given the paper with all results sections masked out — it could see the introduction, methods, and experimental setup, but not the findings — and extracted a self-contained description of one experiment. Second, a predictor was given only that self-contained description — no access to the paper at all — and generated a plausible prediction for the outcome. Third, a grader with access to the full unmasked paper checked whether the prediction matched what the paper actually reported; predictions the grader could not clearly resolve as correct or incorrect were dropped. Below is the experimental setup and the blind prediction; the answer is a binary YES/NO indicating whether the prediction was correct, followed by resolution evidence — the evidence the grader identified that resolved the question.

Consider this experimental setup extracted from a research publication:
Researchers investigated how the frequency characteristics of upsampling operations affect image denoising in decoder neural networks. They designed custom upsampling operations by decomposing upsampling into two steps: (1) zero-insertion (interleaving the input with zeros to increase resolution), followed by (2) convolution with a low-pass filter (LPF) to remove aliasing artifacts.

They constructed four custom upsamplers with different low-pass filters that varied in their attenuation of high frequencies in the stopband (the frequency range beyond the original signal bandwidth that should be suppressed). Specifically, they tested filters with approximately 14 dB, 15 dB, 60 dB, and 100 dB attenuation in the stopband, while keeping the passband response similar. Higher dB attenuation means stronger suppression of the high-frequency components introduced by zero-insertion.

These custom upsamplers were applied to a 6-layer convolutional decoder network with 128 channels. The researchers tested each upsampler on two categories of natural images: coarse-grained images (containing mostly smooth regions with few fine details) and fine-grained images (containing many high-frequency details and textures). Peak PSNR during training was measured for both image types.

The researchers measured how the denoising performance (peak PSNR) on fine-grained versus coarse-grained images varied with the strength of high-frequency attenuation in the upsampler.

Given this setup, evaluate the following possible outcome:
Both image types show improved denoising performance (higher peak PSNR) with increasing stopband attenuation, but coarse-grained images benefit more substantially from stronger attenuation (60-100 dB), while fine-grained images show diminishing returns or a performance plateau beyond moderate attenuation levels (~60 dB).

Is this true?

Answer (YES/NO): NO